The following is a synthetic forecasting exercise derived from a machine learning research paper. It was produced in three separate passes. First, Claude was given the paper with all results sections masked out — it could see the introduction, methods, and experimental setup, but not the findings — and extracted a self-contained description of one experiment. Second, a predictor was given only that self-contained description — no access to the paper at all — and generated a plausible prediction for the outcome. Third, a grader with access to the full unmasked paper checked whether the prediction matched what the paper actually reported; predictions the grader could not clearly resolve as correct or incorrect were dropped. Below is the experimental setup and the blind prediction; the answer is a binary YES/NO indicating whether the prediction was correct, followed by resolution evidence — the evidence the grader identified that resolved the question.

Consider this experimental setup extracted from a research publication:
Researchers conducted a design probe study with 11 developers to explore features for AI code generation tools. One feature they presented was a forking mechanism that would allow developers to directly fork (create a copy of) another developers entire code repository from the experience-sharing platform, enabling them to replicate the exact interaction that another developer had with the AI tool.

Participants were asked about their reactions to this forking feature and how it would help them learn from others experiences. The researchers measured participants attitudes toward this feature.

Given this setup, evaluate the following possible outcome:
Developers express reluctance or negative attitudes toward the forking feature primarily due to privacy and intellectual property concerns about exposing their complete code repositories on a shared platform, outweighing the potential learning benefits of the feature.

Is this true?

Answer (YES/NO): NO